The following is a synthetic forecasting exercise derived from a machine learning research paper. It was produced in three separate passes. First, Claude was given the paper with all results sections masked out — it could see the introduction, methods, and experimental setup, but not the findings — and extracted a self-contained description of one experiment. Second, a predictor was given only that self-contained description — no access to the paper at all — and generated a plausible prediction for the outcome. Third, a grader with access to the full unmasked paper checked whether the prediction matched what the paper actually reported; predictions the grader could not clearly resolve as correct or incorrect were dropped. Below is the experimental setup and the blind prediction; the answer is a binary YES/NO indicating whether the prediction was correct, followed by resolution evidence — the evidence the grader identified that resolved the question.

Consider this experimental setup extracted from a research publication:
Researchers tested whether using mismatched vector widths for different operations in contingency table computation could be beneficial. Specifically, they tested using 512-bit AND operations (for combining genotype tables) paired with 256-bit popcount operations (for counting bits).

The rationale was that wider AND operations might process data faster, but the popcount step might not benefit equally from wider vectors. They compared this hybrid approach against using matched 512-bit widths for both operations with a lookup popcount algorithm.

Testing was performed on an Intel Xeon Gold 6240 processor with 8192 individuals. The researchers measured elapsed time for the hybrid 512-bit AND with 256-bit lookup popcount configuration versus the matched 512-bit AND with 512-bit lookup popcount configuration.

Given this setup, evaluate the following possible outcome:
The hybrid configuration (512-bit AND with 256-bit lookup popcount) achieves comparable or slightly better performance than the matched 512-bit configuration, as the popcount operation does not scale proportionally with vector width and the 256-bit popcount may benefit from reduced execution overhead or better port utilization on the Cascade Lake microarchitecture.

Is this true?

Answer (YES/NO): NO